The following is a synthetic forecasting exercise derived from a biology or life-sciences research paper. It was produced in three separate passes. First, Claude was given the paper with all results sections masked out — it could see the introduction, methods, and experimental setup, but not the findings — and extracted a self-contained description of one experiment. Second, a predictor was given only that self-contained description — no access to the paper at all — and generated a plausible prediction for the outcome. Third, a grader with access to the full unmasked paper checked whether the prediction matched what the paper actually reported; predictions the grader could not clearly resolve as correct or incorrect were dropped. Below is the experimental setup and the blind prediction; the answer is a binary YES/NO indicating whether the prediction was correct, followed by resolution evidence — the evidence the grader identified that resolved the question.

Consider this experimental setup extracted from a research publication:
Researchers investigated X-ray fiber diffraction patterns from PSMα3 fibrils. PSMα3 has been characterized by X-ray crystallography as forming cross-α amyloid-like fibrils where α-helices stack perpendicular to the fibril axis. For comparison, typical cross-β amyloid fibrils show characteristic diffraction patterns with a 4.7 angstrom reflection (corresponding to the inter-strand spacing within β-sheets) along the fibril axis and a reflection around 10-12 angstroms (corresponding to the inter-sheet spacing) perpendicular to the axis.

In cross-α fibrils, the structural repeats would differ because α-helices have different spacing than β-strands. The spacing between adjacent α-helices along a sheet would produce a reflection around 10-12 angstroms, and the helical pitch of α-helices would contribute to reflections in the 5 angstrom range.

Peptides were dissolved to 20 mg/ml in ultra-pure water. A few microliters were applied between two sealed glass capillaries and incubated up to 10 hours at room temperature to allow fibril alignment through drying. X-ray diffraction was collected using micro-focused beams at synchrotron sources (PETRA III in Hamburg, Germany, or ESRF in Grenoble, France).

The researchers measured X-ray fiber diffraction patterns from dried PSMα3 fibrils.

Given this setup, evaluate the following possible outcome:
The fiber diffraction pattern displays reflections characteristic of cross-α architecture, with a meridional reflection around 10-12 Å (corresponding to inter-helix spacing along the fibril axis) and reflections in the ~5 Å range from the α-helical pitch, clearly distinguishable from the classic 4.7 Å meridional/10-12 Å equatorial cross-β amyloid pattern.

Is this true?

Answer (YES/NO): NO